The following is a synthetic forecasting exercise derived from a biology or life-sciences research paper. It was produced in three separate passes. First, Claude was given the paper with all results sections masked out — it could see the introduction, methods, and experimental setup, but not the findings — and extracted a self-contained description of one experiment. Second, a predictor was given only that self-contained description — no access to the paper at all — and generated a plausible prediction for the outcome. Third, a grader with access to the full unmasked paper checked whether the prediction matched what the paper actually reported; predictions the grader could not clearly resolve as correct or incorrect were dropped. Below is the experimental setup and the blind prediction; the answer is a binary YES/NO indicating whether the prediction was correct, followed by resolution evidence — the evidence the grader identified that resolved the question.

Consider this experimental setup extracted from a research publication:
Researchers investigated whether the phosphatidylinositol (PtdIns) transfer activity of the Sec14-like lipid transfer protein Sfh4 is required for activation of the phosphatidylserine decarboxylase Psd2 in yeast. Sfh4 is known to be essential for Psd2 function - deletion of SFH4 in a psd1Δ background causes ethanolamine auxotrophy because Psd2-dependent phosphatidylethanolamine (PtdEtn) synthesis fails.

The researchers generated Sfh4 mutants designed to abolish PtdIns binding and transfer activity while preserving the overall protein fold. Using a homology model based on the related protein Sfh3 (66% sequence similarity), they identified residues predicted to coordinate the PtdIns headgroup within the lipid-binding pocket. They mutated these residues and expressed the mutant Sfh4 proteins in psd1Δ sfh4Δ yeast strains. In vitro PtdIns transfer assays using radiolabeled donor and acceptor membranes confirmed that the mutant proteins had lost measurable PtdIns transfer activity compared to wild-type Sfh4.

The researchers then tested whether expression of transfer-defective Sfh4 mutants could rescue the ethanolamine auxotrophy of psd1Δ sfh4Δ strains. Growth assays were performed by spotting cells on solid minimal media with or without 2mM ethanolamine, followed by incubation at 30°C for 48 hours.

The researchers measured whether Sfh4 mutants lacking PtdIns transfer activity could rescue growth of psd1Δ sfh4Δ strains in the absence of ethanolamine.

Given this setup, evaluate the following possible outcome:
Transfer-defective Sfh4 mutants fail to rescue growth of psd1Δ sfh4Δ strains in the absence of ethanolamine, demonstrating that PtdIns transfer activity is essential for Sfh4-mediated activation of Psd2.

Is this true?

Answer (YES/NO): NO